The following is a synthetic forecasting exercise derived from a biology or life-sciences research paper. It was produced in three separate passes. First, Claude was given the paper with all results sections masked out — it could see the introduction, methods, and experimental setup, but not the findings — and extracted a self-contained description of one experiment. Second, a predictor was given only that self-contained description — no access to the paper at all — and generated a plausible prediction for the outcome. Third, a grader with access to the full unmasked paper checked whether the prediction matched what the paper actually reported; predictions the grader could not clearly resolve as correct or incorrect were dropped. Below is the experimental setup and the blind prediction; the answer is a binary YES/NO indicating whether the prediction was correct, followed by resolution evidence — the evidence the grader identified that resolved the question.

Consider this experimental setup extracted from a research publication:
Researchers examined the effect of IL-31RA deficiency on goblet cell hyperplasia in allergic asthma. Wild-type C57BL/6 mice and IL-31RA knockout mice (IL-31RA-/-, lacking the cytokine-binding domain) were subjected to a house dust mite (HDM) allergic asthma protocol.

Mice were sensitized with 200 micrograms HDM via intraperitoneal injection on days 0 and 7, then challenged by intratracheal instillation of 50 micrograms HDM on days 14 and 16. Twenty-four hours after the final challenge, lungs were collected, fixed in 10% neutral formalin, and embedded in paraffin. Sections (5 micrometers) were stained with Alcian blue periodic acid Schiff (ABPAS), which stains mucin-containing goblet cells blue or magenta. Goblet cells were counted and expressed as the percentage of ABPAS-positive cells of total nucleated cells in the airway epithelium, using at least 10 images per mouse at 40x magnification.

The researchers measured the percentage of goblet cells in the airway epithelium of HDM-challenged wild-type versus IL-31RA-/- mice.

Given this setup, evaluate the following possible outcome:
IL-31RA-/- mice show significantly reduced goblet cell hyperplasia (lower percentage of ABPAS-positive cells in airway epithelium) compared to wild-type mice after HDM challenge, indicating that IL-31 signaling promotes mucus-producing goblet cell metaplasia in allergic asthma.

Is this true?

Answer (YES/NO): NO